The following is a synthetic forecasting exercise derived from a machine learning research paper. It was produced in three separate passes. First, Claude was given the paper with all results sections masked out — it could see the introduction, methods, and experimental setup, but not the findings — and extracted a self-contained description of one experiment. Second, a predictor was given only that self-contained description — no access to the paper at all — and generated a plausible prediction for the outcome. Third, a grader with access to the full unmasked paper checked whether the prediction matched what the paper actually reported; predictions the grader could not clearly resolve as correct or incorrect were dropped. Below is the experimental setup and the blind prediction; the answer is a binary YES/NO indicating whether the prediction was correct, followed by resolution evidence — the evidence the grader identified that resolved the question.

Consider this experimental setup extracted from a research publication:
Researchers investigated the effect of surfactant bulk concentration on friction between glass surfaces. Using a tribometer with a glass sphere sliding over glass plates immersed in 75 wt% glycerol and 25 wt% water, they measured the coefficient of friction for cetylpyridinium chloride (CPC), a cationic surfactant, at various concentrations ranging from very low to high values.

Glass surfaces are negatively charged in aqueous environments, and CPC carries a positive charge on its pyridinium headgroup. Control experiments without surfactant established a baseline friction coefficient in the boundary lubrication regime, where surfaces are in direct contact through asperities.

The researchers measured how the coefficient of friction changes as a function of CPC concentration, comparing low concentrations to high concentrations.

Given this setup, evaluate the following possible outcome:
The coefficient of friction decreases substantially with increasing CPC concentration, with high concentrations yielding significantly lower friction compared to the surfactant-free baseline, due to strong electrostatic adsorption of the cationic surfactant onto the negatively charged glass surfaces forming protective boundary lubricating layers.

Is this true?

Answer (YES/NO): YES